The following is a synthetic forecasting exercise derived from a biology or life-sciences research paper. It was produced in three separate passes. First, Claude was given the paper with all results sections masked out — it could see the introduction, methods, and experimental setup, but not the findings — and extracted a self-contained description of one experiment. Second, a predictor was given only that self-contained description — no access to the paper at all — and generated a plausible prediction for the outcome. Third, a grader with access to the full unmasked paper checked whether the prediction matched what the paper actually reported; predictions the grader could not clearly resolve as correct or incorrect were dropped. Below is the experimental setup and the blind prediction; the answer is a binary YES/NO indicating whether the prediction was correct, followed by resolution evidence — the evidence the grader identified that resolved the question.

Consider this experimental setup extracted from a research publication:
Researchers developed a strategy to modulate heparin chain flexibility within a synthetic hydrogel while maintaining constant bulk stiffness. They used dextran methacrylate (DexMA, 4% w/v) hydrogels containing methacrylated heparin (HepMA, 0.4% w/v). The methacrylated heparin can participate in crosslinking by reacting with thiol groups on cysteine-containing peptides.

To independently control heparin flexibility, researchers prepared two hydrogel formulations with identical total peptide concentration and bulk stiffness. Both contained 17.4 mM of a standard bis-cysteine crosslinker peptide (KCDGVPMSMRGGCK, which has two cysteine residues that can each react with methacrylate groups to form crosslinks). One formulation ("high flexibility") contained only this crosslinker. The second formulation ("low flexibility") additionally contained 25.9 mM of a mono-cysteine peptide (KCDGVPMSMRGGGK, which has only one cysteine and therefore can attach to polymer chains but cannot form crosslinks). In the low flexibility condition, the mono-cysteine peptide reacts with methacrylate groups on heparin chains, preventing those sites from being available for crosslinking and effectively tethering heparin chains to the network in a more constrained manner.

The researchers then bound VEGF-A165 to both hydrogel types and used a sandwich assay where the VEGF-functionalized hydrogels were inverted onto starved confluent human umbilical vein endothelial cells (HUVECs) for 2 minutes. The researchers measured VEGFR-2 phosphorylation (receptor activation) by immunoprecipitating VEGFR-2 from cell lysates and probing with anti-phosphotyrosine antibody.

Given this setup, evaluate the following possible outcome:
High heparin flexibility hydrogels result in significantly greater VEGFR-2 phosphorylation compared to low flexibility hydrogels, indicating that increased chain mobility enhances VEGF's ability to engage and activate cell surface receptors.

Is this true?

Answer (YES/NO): YES